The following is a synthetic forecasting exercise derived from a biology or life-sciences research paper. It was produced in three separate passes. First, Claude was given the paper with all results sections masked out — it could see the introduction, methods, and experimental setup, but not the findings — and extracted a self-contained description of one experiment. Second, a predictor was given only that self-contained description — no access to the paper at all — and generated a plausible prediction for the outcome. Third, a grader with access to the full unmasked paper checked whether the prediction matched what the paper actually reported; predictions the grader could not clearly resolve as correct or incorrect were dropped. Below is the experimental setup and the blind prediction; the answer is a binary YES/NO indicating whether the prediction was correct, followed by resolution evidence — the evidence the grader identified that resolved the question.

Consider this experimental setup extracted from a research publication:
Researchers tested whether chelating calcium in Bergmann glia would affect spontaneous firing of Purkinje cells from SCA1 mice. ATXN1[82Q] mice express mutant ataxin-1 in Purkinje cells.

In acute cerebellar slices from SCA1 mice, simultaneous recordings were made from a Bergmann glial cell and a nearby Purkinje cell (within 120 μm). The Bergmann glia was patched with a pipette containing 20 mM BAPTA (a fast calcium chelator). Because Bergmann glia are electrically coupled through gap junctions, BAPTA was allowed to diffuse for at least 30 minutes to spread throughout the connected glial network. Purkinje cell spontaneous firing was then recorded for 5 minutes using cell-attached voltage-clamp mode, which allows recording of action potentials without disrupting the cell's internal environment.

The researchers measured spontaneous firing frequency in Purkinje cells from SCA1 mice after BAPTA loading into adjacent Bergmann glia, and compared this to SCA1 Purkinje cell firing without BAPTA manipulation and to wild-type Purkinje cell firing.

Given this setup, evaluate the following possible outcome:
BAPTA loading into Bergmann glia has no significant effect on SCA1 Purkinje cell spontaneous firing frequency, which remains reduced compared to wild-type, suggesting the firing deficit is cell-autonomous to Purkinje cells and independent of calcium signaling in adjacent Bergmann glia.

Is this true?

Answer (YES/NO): NO